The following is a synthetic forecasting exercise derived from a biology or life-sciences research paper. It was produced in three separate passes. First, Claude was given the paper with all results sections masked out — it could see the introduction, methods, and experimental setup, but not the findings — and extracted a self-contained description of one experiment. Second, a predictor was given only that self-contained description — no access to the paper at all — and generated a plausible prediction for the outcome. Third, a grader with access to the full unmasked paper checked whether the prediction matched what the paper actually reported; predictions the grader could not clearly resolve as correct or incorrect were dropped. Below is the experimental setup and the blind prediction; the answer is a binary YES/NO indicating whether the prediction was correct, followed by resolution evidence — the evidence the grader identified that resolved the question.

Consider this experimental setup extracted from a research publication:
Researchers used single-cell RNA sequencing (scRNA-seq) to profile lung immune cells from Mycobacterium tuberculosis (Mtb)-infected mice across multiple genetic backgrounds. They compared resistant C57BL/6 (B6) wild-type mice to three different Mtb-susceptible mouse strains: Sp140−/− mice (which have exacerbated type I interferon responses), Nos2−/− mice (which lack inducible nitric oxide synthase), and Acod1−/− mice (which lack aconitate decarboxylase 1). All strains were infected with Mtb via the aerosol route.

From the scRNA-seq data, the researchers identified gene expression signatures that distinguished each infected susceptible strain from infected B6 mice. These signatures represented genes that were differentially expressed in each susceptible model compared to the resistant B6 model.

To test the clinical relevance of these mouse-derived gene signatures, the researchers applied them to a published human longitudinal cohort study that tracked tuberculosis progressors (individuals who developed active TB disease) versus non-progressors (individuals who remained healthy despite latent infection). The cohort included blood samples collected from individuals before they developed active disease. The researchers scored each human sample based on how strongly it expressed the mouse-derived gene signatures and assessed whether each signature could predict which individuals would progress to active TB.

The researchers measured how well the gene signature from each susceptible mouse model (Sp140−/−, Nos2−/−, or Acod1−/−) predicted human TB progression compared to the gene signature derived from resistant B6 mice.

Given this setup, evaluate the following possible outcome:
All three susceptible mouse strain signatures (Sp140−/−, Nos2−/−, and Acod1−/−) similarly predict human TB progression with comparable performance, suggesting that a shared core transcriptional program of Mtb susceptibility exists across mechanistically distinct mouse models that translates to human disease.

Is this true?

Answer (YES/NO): YES